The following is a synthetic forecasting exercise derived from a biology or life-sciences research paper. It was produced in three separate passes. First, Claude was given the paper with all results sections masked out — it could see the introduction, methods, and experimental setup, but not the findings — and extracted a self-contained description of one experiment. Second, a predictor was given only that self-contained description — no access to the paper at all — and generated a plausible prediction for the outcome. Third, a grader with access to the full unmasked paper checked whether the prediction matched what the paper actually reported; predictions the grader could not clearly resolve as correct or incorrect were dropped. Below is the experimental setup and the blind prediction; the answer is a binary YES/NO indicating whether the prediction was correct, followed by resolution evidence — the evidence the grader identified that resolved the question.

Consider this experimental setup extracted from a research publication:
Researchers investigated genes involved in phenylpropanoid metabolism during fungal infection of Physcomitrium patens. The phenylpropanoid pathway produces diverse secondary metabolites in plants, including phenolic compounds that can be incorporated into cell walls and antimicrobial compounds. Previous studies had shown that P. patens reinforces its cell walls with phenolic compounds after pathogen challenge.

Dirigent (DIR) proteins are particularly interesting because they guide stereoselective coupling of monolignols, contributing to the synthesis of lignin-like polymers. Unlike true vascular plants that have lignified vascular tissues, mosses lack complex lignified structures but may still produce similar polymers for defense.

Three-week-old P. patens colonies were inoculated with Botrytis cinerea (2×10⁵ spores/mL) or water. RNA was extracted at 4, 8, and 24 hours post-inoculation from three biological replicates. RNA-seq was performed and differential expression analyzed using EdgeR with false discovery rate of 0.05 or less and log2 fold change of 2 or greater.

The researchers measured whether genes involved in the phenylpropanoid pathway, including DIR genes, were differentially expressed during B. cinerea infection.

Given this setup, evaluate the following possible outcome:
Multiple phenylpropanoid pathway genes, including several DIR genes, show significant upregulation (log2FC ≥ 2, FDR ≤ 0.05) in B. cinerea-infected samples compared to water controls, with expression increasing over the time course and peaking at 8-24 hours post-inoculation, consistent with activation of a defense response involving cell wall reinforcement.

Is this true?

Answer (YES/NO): YES